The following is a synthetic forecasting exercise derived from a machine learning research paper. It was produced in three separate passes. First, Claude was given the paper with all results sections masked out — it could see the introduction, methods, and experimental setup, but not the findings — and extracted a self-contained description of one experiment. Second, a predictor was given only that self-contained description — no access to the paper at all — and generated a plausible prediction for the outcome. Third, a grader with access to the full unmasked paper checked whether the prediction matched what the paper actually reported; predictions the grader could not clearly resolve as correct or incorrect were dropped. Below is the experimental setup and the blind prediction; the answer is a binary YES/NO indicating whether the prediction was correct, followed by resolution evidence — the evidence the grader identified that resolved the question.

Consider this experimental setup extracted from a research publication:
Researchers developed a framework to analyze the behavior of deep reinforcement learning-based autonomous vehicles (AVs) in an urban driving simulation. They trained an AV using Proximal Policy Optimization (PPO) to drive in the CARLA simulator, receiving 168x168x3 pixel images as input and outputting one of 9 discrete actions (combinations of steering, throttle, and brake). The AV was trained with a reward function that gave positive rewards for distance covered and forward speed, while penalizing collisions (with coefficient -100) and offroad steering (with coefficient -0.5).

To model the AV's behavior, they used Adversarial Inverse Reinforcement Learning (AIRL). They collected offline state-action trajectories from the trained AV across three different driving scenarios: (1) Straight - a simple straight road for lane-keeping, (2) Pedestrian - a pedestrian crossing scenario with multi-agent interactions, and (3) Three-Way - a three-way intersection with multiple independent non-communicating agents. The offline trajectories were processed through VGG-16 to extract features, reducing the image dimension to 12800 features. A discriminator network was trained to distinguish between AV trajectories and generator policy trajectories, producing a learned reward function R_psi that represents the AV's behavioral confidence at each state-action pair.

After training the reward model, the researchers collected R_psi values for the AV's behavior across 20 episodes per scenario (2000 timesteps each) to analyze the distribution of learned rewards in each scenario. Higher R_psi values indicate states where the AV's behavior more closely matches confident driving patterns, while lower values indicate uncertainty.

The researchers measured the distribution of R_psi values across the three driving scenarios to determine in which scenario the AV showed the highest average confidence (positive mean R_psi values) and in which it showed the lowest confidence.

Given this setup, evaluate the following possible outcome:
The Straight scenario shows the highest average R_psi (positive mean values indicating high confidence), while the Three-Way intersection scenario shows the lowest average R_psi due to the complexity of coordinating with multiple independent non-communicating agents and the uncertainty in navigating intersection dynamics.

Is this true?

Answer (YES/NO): NO